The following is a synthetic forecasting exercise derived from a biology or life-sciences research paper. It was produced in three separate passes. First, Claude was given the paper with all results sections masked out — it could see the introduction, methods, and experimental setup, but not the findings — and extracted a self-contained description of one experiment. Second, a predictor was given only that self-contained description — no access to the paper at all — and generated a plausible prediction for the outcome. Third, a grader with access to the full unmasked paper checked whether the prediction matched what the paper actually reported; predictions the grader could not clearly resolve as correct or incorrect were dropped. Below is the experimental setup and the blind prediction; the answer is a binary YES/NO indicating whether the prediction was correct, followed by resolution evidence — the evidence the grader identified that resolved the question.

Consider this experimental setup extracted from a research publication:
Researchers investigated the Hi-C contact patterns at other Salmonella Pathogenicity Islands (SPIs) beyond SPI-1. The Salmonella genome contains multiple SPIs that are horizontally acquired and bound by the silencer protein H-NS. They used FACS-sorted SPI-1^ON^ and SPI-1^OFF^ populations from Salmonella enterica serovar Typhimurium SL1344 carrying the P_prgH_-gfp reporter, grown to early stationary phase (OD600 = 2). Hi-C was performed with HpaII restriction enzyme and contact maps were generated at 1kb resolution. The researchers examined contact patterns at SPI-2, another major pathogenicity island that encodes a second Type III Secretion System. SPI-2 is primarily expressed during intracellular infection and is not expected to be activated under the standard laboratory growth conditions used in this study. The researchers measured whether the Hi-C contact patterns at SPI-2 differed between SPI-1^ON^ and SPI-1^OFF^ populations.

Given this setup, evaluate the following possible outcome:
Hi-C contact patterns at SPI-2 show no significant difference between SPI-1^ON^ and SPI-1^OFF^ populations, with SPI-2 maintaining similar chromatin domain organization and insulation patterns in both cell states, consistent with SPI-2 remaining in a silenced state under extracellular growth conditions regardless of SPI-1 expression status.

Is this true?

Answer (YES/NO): YES